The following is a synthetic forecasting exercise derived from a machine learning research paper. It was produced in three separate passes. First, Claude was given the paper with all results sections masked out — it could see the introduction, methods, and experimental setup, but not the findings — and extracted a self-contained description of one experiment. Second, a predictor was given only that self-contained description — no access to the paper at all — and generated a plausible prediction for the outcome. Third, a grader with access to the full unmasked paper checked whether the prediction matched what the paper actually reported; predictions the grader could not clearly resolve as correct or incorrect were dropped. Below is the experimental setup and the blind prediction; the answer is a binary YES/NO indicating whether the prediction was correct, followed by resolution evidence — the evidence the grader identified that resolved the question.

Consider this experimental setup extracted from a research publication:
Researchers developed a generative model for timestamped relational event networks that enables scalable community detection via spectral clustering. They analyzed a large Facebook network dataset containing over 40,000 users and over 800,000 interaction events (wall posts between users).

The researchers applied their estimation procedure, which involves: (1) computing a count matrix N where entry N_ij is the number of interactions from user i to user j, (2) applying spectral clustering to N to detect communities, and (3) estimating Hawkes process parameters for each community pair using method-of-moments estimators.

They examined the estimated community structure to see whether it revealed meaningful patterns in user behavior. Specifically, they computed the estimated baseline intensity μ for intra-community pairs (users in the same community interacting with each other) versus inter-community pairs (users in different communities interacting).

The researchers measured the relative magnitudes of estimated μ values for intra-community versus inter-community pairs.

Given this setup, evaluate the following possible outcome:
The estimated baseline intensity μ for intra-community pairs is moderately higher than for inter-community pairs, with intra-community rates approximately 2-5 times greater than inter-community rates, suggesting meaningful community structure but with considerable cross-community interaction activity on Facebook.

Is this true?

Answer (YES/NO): YES